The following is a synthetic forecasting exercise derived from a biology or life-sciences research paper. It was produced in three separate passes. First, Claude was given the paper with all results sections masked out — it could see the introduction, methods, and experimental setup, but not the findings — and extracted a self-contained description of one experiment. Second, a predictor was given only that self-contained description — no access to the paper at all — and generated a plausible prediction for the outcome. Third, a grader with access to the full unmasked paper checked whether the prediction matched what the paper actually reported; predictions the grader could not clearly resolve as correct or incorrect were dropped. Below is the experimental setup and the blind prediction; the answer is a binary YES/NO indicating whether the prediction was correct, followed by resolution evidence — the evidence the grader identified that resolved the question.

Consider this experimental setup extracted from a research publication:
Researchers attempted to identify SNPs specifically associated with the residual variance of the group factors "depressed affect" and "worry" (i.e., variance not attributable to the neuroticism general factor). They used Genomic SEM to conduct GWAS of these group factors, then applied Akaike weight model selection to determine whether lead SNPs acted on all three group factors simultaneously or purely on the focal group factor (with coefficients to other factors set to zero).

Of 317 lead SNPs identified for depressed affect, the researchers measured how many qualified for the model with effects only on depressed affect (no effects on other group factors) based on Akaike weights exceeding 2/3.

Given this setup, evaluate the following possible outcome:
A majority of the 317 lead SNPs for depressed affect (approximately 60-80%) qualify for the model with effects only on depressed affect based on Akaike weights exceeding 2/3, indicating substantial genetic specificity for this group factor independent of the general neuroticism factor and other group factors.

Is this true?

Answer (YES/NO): NO